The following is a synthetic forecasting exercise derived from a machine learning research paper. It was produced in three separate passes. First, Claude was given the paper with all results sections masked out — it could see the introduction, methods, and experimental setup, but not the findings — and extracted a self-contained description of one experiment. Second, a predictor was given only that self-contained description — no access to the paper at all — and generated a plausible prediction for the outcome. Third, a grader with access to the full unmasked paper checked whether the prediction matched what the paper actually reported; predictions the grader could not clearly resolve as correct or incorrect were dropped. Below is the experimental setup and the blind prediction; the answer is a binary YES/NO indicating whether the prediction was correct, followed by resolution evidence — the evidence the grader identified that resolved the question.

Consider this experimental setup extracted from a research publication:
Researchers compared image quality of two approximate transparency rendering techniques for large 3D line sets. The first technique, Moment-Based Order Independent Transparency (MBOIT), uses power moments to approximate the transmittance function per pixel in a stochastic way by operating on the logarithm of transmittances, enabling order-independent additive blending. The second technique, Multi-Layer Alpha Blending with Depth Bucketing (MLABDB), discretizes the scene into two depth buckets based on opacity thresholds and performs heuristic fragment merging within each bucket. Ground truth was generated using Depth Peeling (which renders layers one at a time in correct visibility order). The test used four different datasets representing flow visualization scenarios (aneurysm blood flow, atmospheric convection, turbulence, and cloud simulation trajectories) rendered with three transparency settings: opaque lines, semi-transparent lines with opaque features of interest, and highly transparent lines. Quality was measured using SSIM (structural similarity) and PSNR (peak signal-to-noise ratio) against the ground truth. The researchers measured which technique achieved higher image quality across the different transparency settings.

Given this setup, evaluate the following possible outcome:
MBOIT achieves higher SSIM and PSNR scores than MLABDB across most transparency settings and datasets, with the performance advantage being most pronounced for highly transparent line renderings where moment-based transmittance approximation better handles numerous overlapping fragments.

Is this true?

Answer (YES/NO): NO